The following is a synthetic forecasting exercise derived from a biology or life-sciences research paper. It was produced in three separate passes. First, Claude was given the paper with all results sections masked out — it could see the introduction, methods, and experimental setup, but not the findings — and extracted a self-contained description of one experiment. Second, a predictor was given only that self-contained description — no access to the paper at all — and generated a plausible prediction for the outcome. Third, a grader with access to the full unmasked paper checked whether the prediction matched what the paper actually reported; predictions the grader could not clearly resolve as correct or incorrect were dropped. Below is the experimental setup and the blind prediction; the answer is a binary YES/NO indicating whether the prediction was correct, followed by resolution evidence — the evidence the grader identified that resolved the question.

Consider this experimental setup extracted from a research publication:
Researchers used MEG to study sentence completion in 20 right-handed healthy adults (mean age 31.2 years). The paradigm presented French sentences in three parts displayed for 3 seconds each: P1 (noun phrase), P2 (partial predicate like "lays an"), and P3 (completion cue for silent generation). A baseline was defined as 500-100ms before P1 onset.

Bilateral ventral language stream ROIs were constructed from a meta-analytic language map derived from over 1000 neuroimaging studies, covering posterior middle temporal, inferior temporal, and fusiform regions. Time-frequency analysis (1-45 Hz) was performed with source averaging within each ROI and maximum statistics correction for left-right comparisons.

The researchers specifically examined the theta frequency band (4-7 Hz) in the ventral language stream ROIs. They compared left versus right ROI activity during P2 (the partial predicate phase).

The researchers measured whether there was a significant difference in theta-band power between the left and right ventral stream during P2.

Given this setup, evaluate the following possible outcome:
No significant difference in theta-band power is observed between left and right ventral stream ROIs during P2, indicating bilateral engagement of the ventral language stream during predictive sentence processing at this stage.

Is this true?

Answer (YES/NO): YES